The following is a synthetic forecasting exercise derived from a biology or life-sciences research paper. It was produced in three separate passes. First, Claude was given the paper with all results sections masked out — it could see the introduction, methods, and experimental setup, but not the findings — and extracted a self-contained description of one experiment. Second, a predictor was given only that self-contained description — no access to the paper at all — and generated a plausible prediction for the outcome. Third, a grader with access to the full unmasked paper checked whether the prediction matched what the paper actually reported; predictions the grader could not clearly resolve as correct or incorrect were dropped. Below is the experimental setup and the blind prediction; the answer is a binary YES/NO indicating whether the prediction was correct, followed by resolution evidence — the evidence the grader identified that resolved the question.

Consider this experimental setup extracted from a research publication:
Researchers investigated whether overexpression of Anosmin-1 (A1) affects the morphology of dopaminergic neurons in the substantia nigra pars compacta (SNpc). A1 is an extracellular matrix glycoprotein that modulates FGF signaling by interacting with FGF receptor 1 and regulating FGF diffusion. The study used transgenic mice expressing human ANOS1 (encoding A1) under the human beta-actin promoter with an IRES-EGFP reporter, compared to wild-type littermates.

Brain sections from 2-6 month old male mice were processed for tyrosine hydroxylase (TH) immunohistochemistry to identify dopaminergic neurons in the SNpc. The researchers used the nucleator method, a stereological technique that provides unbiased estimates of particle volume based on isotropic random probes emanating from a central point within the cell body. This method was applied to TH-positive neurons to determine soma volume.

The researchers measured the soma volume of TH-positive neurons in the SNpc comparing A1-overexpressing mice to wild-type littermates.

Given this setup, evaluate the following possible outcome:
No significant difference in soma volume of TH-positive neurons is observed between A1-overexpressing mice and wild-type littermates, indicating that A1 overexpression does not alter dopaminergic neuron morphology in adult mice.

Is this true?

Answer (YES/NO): NO